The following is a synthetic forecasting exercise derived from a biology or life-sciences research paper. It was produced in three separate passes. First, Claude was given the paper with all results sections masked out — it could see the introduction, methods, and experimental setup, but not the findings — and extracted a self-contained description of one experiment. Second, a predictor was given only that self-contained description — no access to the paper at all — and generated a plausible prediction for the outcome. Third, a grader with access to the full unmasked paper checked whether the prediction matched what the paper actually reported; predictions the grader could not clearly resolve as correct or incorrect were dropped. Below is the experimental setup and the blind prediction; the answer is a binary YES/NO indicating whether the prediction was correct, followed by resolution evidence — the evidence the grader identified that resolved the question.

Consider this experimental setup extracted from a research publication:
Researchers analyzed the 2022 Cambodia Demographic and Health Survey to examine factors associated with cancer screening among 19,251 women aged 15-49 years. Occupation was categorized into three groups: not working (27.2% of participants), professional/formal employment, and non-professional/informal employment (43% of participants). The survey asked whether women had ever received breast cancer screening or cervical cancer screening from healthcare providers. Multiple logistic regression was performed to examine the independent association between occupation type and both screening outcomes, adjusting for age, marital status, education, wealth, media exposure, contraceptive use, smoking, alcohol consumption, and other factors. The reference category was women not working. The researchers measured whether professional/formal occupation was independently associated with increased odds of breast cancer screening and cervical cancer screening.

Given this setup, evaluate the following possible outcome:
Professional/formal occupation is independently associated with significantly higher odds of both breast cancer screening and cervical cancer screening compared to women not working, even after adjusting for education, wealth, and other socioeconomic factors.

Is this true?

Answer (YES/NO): NO